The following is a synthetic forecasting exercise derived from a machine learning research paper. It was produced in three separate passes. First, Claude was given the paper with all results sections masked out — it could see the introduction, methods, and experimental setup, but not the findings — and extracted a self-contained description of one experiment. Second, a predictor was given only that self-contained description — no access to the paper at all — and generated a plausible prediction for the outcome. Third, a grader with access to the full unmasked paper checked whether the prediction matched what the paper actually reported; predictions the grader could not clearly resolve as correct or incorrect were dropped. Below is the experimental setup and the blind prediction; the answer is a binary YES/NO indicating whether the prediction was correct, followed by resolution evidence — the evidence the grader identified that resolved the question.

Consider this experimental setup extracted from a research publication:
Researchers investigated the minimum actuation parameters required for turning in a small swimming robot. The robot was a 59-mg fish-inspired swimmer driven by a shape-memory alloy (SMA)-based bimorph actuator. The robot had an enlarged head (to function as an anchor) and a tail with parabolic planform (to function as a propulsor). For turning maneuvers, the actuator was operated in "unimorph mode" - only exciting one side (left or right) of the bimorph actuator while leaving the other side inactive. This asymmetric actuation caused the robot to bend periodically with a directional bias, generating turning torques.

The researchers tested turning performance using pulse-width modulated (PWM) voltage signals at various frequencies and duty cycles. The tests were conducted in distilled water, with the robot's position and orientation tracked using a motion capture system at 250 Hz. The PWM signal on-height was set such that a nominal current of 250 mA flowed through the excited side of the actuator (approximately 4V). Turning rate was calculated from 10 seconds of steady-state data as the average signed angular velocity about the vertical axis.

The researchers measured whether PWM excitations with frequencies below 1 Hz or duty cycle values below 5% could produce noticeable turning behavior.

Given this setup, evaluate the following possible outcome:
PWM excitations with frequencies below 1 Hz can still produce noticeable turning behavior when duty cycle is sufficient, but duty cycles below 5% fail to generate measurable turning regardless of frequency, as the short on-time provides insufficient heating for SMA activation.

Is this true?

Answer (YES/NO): NO